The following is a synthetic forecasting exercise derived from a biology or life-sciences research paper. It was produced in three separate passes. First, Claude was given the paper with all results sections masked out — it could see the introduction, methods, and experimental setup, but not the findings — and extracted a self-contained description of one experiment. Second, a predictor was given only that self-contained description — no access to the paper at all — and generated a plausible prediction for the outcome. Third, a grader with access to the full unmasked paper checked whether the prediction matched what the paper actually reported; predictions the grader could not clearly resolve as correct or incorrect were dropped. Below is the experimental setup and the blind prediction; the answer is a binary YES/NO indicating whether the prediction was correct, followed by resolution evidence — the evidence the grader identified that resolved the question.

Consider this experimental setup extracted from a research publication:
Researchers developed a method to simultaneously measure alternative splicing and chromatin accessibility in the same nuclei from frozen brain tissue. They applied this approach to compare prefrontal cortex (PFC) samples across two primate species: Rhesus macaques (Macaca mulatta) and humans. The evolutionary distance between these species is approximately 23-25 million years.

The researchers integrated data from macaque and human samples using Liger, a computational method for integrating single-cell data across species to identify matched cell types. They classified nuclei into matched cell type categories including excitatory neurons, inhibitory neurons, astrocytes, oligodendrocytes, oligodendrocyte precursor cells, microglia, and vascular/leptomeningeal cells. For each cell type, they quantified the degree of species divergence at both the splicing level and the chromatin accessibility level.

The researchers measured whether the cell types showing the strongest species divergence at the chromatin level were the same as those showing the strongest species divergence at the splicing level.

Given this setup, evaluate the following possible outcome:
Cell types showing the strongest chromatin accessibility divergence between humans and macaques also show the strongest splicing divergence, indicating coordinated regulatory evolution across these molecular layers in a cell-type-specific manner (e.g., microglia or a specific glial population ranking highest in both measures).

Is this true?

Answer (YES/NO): NO